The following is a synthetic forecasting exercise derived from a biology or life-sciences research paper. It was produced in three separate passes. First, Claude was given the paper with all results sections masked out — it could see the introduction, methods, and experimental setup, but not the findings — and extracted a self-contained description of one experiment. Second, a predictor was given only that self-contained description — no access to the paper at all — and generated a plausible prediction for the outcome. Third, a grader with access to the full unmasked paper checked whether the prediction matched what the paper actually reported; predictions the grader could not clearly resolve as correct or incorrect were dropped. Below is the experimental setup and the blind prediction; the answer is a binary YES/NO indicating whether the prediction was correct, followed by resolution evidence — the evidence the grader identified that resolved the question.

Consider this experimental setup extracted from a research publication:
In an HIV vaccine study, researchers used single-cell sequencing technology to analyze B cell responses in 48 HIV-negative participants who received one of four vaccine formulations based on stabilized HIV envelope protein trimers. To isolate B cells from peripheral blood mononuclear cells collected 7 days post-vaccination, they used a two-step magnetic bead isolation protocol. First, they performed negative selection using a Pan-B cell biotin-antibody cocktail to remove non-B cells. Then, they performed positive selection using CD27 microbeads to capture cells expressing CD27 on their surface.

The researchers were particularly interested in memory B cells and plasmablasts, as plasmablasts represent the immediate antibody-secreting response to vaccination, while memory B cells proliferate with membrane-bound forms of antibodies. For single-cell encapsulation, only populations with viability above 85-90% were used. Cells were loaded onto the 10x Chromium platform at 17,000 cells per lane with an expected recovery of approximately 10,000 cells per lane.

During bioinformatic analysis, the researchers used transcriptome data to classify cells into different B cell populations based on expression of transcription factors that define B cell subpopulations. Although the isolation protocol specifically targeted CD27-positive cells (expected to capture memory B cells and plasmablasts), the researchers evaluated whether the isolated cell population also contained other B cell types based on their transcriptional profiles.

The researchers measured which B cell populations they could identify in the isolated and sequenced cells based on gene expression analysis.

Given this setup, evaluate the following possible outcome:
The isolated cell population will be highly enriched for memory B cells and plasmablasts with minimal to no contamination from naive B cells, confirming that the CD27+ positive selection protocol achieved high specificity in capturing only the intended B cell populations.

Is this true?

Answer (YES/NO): NO